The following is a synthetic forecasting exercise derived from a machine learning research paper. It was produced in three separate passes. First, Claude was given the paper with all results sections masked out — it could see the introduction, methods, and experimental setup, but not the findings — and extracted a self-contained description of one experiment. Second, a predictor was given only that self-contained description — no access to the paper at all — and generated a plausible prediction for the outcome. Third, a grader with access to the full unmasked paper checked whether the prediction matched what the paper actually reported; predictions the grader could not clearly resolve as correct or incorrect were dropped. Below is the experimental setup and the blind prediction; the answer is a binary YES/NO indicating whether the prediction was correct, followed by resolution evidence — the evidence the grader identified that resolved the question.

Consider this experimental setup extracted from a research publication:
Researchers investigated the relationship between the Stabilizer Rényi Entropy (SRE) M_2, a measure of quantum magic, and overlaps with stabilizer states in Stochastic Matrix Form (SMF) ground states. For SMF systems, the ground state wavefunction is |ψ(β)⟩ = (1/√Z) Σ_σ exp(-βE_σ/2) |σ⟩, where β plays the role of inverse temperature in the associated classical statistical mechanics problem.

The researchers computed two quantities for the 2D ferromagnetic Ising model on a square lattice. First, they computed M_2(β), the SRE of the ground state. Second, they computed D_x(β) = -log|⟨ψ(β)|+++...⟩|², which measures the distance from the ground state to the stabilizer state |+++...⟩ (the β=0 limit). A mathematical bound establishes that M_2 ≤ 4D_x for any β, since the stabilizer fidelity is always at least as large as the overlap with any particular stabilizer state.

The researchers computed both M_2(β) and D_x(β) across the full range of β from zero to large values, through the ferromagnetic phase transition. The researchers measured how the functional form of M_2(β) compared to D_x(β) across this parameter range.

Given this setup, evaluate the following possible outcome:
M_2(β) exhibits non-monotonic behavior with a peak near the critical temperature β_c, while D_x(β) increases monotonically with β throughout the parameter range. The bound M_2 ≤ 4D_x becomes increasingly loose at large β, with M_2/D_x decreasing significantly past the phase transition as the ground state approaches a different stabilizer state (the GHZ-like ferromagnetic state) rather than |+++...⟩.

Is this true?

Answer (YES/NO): NO